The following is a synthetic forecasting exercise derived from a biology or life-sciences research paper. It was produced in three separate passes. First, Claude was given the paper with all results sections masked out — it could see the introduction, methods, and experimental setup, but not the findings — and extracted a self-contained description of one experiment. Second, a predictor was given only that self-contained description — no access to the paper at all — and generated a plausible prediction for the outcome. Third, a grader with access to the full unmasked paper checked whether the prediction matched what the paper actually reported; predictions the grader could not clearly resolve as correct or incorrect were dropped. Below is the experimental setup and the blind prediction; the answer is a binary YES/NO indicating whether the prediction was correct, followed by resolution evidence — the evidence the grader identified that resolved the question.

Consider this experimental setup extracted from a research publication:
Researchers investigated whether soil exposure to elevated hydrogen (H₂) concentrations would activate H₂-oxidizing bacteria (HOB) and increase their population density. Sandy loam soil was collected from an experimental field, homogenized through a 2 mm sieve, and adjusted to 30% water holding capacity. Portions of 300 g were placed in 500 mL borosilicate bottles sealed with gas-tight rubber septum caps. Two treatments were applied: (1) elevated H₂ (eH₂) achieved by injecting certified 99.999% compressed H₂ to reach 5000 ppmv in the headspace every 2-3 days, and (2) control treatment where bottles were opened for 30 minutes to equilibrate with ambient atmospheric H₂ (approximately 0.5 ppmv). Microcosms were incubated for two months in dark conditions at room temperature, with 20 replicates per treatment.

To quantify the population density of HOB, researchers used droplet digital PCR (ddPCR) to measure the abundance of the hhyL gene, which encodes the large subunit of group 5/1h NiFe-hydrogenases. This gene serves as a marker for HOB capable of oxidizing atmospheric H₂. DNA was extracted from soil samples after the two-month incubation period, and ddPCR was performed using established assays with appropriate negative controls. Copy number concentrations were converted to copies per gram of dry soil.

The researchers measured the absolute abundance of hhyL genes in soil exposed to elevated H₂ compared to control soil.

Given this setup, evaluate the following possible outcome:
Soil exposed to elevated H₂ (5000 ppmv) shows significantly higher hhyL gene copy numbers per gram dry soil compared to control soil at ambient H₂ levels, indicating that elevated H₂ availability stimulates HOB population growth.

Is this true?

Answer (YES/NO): NO